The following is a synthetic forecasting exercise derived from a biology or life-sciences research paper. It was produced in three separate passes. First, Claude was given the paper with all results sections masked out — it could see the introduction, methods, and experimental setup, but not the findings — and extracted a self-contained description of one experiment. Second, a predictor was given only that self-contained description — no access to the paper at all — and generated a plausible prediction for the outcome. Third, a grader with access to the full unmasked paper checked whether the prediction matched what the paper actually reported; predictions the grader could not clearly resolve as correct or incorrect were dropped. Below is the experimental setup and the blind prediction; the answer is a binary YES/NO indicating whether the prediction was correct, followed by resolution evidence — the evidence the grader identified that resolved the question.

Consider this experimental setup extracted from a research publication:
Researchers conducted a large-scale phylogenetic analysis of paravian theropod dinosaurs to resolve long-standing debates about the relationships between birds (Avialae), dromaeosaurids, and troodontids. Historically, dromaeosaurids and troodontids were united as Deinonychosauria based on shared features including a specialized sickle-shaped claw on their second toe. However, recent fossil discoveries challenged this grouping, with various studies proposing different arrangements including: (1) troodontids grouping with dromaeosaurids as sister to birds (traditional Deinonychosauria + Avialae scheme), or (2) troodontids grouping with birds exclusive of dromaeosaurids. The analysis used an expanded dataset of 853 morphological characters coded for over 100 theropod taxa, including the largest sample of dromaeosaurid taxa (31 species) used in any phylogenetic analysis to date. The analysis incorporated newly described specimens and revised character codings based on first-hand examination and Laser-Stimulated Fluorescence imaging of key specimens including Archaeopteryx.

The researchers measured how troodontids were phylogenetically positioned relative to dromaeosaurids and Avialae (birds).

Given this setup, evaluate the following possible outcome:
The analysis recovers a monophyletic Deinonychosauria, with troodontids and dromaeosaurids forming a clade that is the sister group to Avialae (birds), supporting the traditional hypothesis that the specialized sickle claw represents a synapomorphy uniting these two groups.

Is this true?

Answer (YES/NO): YES